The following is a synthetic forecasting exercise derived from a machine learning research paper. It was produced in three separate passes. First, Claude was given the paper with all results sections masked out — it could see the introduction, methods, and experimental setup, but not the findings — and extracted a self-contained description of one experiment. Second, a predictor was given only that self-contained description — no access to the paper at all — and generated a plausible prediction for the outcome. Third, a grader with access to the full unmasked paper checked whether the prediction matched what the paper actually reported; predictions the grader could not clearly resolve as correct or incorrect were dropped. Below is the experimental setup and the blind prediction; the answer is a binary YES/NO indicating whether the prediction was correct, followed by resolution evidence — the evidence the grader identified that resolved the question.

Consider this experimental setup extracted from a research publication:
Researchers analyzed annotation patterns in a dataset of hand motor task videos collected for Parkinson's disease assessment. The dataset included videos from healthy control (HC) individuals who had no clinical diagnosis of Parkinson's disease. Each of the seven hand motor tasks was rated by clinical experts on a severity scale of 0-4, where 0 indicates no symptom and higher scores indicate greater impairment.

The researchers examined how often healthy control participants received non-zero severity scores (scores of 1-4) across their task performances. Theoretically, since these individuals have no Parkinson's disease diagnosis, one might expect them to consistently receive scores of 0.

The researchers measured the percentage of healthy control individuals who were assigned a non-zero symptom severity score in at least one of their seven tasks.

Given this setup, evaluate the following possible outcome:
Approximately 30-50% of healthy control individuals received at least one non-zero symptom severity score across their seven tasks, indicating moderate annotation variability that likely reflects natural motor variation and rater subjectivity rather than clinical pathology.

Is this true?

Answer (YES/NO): NO